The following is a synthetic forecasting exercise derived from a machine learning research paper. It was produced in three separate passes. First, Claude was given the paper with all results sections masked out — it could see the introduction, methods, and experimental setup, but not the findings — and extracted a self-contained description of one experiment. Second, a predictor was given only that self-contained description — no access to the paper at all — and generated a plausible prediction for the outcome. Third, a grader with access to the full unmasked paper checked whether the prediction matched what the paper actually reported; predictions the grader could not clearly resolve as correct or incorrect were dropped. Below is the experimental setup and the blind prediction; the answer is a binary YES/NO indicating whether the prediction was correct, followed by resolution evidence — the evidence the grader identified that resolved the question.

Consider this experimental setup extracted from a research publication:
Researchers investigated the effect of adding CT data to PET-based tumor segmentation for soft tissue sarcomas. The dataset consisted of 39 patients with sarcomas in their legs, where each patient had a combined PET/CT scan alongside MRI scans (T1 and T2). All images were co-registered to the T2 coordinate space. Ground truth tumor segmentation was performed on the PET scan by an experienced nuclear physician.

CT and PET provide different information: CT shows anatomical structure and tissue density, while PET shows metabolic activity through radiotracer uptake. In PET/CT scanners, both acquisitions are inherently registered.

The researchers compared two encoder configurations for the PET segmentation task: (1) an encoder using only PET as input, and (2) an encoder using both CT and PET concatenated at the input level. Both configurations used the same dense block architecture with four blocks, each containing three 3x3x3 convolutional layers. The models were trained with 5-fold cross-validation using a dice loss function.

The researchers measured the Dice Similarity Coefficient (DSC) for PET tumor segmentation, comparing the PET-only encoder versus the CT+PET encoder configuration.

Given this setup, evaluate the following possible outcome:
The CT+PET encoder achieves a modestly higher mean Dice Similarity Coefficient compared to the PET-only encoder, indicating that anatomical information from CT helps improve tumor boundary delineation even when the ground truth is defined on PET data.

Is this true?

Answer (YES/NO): NO